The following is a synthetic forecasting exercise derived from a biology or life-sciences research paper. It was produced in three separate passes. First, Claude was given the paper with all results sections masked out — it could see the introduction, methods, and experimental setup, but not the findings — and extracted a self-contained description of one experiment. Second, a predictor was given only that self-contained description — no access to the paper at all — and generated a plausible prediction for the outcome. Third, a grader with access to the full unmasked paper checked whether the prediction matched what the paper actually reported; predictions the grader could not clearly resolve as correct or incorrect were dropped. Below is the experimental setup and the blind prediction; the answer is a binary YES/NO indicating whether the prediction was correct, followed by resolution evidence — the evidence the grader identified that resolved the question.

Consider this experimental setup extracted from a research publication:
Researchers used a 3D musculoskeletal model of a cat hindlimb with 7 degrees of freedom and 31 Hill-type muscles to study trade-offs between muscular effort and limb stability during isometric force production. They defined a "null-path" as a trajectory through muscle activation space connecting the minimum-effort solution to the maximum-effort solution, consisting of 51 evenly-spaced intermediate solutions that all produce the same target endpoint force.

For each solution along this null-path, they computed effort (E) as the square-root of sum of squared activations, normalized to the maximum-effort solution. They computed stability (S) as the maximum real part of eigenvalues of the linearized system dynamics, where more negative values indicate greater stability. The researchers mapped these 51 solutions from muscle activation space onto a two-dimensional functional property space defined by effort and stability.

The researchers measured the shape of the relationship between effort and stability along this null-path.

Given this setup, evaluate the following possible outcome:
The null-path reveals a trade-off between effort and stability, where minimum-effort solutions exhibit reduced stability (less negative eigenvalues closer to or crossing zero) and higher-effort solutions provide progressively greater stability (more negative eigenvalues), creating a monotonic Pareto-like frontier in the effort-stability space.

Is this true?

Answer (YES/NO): NO